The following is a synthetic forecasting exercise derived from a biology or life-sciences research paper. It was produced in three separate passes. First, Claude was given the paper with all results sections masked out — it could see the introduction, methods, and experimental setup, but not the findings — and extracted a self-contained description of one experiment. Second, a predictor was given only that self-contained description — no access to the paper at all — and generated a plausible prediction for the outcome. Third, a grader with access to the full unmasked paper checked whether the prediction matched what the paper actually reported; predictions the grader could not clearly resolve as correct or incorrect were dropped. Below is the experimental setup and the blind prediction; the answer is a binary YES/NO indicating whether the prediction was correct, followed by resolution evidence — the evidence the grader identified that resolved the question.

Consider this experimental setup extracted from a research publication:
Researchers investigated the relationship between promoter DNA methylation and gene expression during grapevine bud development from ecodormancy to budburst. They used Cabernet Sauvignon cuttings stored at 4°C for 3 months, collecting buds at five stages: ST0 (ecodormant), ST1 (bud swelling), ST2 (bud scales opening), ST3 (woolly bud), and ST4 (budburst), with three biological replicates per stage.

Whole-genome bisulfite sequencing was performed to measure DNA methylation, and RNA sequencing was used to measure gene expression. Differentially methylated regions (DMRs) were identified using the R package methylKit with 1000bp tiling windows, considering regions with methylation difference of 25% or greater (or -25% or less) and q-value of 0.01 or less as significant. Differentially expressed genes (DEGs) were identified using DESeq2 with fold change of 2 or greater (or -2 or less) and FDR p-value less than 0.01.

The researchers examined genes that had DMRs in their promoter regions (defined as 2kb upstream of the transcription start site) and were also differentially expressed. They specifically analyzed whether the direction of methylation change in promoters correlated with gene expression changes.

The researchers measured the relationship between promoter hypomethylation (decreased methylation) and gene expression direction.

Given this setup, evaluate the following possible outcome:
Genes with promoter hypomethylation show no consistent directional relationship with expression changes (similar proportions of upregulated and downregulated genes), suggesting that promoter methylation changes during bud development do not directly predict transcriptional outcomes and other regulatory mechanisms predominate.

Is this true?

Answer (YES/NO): YES